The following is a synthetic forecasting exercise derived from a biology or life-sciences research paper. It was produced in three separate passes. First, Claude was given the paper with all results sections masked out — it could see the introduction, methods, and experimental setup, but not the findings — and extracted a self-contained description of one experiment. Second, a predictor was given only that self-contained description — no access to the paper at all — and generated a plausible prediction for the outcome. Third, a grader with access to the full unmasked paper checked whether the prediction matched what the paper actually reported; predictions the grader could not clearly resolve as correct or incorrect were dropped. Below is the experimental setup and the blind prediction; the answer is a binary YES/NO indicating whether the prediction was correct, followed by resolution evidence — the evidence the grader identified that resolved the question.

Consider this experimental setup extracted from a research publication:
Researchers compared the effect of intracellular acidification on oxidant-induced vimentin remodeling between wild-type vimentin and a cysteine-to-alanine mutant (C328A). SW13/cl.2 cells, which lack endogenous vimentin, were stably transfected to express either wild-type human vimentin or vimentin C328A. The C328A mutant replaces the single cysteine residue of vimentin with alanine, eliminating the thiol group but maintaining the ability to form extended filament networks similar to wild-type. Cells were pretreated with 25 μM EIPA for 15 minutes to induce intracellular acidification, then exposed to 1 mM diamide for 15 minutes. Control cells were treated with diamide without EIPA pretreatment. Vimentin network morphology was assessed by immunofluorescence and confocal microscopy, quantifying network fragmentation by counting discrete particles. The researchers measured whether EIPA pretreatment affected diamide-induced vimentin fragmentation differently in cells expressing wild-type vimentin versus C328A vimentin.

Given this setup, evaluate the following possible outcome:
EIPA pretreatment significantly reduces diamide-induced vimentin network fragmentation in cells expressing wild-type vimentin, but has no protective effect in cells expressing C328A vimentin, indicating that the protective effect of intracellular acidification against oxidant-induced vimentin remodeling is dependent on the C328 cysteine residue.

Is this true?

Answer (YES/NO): YES